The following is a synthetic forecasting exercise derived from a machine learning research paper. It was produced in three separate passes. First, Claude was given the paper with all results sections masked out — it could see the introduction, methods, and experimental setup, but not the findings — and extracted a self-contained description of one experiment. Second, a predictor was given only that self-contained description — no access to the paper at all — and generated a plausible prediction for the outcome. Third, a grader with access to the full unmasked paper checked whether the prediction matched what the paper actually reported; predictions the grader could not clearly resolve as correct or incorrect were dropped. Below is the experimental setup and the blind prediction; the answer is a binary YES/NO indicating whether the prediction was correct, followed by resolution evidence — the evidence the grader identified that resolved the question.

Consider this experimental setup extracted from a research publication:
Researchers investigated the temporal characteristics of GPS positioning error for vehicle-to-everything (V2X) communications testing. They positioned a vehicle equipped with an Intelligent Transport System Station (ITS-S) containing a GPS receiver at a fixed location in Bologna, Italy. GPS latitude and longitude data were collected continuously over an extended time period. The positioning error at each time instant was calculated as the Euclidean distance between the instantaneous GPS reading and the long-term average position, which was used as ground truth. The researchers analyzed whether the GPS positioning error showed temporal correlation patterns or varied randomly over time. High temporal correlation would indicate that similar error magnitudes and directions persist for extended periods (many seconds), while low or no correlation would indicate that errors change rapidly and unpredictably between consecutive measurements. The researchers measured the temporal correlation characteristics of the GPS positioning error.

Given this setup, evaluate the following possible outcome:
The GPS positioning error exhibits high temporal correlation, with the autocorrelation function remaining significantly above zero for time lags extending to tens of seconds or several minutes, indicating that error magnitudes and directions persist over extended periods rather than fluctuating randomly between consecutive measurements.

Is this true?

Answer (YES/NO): NO